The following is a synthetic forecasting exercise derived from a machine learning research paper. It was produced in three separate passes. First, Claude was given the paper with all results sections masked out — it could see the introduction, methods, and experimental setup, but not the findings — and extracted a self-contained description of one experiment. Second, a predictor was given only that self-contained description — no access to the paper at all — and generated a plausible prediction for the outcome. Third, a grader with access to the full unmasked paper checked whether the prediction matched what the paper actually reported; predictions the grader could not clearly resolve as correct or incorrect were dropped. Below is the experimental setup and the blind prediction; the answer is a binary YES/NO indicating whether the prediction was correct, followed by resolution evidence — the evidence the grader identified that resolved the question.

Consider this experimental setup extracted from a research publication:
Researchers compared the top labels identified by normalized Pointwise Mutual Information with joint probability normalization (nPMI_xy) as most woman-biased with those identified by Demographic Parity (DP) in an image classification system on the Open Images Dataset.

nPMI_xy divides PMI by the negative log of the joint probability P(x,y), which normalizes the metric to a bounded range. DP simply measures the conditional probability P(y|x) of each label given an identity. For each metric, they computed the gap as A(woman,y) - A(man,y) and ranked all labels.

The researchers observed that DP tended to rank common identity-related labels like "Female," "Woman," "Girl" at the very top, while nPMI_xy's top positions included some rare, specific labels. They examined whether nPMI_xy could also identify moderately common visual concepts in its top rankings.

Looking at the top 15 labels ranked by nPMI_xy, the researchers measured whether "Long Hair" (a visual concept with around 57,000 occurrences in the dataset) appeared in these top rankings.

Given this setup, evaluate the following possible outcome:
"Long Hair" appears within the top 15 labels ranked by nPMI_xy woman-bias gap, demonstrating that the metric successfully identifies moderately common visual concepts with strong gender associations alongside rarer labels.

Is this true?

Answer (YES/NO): YES